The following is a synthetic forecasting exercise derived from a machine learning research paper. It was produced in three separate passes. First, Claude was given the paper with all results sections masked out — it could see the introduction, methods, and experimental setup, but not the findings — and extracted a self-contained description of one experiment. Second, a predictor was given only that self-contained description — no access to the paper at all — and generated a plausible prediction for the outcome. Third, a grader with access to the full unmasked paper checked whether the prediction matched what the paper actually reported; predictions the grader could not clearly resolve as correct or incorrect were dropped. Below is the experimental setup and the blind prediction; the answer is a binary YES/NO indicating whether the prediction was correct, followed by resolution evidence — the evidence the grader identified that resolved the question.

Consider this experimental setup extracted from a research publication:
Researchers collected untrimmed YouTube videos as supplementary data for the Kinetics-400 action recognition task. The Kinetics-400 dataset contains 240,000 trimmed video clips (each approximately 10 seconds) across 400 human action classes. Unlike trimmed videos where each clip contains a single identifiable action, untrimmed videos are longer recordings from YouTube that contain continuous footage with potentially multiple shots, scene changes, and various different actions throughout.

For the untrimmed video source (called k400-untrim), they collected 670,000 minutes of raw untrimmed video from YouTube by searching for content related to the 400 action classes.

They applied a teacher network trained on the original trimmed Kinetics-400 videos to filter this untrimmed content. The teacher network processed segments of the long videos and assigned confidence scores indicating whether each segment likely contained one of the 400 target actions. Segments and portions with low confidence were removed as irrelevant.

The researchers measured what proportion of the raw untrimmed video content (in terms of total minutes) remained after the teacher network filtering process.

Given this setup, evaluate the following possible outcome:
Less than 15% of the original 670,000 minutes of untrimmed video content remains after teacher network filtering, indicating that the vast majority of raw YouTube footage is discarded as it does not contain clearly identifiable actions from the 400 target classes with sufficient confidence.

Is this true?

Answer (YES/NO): NO